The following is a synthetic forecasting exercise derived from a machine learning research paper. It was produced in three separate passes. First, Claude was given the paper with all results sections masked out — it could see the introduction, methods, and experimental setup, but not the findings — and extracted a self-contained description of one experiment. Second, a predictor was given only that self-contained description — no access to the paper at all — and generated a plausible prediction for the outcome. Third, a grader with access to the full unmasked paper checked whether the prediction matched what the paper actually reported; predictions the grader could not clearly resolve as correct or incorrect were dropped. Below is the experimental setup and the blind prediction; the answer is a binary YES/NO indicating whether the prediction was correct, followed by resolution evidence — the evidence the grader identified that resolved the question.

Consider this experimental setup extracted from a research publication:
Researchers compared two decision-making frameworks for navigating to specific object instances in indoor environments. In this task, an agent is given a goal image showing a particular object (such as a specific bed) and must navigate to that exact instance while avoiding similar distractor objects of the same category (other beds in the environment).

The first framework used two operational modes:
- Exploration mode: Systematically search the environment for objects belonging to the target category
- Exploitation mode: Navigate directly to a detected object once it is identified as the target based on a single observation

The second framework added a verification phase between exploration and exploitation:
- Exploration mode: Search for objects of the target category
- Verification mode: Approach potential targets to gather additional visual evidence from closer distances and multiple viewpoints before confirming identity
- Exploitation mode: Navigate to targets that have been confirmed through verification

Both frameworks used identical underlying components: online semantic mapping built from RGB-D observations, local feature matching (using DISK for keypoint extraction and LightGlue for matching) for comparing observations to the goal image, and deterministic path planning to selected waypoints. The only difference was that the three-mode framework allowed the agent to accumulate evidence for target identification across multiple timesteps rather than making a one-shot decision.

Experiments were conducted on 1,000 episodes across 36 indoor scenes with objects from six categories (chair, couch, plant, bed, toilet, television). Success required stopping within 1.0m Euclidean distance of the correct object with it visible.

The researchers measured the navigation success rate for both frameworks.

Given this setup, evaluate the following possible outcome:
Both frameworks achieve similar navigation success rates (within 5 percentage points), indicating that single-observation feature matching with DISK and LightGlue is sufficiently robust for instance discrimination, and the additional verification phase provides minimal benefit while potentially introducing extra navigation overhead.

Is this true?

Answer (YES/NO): NO